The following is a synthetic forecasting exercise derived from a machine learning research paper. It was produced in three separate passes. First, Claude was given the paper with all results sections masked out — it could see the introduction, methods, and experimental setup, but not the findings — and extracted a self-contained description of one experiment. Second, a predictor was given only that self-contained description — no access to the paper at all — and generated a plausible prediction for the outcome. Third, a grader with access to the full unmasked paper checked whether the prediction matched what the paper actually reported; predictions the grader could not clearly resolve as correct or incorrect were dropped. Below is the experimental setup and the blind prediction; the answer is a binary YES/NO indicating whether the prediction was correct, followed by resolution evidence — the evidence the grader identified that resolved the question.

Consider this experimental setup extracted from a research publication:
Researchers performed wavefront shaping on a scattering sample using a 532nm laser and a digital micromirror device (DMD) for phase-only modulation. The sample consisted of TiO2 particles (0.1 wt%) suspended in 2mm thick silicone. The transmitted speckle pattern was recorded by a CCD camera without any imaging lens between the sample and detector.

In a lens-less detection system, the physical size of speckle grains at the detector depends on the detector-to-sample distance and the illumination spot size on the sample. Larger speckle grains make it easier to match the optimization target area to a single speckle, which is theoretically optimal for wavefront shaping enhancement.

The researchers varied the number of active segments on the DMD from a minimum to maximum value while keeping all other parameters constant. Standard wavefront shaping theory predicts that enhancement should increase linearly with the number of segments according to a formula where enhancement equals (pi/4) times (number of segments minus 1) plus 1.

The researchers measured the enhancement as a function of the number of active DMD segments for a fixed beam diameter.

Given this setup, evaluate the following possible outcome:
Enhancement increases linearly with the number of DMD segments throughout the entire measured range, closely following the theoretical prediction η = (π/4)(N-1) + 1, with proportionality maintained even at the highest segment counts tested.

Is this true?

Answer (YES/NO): NO